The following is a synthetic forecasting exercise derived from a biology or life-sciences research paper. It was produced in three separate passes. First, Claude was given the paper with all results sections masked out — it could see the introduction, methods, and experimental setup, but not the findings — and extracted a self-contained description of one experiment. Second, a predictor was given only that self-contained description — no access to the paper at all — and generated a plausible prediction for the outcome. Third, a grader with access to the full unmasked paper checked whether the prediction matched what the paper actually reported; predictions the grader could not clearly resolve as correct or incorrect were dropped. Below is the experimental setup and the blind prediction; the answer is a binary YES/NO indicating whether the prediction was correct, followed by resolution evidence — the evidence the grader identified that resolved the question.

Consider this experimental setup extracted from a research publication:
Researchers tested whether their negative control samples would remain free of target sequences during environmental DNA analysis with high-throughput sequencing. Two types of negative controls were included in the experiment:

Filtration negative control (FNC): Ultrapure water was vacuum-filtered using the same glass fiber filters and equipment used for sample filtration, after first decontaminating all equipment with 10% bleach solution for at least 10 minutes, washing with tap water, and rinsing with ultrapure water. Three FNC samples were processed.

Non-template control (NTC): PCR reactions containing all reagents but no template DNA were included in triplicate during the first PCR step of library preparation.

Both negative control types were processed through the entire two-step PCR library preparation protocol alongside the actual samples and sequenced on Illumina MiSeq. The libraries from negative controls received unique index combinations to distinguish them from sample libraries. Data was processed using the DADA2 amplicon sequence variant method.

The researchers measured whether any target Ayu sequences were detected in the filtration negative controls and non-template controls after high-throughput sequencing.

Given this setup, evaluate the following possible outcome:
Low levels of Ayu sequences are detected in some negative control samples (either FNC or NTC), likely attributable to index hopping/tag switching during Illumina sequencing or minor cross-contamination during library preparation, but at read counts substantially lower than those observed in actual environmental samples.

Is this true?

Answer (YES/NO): YES